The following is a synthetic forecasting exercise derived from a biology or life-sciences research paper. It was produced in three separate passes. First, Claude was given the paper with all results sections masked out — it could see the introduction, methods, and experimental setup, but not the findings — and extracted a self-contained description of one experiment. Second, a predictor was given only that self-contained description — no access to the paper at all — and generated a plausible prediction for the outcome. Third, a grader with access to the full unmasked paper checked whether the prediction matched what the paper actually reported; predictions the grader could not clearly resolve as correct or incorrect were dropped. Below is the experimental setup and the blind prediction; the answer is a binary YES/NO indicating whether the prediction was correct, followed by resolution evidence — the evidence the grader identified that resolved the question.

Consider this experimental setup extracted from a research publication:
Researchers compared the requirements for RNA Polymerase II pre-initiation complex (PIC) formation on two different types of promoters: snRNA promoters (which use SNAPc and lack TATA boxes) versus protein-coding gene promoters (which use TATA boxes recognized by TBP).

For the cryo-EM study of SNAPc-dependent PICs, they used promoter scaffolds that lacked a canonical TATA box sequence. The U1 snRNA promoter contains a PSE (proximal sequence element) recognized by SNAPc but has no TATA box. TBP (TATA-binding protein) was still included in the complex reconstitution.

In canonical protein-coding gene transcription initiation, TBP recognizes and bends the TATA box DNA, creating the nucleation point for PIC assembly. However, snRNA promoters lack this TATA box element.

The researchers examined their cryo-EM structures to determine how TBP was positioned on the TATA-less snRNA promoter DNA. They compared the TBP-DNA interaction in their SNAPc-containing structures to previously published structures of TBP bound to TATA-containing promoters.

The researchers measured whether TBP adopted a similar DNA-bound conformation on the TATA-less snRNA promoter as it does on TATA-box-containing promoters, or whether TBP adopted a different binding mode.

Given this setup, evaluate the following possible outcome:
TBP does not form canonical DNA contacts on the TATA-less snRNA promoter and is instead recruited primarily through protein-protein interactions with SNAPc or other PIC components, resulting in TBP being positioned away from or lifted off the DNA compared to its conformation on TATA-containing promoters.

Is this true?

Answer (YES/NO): NO